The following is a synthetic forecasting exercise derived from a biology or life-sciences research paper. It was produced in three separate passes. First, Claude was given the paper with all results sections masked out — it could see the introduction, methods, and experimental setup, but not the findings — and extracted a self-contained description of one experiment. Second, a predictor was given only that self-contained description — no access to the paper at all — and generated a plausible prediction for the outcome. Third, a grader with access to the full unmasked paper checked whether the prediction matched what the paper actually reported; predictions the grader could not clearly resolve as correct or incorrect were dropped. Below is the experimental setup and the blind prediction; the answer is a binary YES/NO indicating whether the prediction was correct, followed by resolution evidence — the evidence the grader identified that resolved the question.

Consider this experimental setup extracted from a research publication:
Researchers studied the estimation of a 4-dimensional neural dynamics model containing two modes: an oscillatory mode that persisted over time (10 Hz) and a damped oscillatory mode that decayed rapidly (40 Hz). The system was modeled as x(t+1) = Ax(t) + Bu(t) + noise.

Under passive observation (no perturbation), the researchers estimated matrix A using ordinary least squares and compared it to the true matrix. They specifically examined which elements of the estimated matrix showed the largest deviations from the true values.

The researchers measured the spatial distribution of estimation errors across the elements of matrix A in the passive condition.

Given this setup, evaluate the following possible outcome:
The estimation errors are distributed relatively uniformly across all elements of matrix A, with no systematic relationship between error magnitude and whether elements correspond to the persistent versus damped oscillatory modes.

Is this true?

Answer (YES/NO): NO